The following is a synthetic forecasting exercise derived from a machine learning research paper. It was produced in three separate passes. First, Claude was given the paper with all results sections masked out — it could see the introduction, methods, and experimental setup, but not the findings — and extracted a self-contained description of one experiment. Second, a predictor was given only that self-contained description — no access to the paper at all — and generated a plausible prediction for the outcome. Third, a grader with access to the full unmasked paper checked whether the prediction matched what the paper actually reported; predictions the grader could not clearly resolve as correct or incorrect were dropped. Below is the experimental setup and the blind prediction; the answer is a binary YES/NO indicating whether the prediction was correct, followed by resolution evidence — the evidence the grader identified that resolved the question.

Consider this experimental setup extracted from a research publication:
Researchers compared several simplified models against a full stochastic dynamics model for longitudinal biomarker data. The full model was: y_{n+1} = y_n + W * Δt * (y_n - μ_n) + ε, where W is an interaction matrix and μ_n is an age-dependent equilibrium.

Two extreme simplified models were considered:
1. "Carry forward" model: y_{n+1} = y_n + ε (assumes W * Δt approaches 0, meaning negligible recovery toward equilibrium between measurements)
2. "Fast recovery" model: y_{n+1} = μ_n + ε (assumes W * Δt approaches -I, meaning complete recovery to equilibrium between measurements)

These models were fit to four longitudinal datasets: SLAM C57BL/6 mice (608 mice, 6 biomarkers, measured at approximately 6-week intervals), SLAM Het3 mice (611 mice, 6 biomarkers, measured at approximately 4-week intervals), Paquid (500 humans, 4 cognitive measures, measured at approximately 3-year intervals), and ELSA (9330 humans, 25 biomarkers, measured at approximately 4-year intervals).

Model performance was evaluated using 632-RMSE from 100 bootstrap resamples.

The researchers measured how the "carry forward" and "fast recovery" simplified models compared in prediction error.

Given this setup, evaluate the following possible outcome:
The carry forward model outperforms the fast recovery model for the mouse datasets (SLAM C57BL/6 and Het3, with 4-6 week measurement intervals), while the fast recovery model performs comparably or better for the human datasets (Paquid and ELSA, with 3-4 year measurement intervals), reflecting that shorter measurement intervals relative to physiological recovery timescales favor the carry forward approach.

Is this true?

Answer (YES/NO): NO